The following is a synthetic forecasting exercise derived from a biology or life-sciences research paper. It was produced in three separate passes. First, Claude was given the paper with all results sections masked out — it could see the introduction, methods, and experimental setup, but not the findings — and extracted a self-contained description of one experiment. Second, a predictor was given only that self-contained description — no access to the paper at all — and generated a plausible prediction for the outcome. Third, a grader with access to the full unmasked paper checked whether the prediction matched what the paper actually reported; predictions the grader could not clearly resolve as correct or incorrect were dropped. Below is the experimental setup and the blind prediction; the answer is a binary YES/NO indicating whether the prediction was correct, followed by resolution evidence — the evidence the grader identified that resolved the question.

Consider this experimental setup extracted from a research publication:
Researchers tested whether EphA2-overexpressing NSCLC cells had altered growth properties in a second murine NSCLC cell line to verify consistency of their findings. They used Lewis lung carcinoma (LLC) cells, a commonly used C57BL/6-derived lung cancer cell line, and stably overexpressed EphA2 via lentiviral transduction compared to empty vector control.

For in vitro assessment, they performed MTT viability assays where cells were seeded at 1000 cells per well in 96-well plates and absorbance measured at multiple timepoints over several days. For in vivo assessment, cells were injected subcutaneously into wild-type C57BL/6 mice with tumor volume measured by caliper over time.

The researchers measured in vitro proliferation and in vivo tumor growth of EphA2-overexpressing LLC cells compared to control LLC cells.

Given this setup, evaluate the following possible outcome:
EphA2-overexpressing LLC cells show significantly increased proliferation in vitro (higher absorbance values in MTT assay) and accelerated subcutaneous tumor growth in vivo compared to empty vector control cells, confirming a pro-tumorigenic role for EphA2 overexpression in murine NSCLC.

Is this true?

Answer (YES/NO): NO